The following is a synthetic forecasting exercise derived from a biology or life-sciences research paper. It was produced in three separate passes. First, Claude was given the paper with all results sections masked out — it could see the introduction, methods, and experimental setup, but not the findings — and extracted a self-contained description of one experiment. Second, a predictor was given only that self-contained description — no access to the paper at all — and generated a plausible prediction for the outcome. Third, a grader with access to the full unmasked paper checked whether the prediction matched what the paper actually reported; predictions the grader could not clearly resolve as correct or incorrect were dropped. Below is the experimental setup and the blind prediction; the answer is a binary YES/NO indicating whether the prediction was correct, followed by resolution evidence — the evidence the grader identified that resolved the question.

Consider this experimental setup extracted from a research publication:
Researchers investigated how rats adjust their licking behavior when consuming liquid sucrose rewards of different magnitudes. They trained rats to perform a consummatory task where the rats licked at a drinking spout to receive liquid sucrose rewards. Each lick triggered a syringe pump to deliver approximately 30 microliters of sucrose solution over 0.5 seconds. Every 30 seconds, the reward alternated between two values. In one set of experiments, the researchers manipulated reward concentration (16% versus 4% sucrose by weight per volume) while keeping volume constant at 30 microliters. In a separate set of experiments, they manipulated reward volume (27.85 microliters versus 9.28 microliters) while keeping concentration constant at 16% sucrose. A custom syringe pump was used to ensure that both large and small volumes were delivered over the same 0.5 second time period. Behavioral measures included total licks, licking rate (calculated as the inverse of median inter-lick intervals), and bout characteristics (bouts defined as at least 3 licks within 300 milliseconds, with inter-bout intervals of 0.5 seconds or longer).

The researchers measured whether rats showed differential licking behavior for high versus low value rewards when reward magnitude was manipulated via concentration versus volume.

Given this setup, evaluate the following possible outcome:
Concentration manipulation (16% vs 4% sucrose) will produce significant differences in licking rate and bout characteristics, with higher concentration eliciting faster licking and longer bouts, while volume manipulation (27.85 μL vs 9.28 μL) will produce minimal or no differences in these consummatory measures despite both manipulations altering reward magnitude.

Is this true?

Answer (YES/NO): NO